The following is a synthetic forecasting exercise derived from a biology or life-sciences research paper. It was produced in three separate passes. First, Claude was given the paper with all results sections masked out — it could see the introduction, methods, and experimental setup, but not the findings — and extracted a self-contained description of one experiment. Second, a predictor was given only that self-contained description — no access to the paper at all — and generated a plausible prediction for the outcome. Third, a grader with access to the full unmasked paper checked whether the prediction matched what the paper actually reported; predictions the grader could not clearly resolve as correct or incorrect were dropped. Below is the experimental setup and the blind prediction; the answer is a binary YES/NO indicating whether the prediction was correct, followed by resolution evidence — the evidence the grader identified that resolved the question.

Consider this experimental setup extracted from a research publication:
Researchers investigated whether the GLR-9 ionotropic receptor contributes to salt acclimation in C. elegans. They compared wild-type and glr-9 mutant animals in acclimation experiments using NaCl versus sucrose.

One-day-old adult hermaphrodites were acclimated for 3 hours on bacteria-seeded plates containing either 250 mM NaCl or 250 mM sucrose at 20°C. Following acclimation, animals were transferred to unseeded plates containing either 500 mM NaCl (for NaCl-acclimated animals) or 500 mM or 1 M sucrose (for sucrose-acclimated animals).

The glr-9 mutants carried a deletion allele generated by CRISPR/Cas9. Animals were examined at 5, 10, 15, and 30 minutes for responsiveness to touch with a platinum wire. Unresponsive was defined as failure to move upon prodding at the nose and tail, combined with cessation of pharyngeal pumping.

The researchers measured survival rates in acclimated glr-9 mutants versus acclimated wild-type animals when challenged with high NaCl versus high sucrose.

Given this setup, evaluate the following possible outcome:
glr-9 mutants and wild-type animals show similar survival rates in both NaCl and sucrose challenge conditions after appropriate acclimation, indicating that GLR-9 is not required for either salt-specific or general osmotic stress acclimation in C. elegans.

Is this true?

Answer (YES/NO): NO